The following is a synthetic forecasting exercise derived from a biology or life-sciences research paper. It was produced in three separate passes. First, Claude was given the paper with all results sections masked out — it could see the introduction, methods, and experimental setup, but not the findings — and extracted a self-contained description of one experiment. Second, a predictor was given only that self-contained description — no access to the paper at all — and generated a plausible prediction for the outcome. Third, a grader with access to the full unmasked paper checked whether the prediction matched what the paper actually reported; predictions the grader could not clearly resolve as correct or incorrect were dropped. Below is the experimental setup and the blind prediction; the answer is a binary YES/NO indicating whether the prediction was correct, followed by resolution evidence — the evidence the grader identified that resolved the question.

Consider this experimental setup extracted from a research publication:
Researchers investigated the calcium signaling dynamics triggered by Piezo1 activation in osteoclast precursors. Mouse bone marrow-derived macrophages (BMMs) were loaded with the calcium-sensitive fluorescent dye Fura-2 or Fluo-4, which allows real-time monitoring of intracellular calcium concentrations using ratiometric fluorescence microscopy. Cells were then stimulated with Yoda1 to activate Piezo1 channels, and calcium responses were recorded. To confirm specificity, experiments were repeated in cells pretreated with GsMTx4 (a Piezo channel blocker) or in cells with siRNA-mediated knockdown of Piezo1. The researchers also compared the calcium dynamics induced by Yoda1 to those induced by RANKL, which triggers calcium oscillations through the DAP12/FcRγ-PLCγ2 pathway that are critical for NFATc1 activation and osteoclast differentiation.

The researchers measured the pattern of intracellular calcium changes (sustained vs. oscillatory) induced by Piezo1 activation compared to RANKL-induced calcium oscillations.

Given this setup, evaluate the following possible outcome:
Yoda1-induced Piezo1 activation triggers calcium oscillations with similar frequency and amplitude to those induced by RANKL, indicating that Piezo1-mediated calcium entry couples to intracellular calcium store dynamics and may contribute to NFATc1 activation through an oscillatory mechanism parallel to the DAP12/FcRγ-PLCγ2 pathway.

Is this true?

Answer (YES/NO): NO